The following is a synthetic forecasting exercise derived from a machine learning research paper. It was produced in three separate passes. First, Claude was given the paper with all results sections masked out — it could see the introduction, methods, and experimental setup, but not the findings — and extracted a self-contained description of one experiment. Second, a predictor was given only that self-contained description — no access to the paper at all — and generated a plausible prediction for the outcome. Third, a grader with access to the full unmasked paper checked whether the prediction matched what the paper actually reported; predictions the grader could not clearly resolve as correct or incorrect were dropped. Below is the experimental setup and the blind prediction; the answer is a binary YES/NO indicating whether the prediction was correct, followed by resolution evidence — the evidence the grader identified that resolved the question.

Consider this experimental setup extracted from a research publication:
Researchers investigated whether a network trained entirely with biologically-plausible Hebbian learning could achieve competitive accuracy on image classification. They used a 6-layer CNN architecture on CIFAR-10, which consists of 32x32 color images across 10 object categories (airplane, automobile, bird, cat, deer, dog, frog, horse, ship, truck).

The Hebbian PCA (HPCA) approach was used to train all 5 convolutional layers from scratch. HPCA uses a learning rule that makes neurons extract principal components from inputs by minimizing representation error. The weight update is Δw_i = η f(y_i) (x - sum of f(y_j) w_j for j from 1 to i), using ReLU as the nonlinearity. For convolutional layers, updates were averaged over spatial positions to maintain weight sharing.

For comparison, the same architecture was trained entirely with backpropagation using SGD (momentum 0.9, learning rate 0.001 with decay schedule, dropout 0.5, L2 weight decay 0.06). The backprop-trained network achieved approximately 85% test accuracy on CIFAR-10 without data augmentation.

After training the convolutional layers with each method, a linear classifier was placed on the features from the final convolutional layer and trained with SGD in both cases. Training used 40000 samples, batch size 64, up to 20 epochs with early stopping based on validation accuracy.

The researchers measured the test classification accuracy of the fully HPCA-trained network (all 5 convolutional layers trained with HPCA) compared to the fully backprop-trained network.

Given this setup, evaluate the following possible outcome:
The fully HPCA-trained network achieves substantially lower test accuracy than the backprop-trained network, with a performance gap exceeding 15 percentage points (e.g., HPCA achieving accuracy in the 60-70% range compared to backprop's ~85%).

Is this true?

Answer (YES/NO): NO